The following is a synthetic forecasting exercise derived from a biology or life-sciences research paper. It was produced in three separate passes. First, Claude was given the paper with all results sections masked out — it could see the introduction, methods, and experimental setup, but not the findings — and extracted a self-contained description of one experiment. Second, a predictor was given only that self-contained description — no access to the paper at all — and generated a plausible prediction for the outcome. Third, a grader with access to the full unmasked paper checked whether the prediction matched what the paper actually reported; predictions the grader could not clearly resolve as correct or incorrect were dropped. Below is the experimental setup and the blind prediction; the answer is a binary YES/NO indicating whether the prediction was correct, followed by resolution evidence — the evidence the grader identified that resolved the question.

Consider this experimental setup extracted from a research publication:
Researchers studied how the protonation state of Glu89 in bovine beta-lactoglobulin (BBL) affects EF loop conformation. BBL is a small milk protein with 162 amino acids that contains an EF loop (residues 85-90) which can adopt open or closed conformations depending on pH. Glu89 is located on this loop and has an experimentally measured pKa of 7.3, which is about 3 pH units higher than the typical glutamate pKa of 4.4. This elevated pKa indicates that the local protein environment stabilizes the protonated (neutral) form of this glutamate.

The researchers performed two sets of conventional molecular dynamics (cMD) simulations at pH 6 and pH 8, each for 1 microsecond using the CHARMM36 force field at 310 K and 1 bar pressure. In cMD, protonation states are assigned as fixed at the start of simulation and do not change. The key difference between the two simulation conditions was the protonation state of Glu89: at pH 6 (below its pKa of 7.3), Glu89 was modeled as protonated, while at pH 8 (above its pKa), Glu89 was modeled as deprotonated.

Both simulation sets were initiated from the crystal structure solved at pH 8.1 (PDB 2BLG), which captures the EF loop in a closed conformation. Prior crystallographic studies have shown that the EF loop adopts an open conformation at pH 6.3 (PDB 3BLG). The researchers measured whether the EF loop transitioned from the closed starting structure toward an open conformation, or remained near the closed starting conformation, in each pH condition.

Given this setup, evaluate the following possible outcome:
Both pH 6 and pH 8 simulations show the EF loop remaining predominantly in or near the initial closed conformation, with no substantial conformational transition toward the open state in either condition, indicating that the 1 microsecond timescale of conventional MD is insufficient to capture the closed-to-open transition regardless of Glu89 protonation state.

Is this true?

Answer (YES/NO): NO